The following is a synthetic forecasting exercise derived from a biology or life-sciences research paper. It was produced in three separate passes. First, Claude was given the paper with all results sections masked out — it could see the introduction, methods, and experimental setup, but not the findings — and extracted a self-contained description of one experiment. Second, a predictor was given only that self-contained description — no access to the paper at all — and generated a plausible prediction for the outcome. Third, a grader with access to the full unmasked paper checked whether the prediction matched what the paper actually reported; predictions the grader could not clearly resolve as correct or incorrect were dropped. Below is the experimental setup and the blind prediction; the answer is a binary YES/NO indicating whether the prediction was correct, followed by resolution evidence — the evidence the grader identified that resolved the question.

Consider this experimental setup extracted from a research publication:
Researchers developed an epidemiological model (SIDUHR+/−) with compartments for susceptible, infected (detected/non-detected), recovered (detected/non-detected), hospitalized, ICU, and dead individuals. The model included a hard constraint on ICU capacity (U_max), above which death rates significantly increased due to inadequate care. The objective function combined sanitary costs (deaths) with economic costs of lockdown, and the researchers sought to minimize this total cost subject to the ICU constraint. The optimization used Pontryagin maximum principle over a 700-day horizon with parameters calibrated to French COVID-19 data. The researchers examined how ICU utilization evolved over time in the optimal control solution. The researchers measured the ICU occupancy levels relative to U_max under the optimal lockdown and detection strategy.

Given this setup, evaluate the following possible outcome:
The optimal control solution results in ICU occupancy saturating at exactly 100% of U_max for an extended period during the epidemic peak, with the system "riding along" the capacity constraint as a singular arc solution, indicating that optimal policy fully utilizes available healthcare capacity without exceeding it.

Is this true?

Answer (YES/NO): YES